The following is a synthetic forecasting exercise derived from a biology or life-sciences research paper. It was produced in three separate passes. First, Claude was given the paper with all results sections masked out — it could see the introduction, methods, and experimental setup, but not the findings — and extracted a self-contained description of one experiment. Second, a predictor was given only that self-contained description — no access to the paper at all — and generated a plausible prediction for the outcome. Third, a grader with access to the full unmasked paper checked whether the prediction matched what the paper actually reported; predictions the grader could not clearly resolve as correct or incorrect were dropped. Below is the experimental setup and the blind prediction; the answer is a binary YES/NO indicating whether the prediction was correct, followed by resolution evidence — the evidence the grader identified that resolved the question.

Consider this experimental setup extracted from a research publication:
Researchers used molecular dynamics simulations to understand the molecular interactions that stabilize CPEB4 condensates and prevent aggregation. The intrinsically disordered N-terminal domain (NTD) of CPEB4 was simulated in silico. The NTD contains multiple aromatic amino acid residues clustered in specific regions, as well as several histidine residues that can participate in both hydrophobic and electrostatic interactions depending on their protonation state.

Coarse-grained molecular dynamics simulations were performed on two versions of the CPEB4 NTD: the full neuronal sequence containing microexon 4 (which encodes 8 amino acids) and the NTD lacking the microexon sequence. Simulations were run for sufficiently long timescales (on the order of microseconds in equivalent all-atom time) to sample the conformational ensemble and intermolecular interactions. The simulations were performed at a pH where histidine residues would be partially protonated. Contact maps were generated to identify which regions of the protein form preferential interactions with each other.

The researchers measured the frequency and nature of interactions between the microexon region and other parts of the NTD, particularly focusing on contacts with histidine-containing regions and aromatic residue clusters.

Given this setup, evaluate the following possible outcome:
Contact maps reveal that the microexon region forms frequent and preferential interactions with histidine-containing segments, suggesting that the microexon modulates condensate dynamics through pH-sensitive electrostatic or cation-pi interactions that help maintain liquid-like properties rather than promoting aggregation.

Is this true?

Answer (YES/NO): YES